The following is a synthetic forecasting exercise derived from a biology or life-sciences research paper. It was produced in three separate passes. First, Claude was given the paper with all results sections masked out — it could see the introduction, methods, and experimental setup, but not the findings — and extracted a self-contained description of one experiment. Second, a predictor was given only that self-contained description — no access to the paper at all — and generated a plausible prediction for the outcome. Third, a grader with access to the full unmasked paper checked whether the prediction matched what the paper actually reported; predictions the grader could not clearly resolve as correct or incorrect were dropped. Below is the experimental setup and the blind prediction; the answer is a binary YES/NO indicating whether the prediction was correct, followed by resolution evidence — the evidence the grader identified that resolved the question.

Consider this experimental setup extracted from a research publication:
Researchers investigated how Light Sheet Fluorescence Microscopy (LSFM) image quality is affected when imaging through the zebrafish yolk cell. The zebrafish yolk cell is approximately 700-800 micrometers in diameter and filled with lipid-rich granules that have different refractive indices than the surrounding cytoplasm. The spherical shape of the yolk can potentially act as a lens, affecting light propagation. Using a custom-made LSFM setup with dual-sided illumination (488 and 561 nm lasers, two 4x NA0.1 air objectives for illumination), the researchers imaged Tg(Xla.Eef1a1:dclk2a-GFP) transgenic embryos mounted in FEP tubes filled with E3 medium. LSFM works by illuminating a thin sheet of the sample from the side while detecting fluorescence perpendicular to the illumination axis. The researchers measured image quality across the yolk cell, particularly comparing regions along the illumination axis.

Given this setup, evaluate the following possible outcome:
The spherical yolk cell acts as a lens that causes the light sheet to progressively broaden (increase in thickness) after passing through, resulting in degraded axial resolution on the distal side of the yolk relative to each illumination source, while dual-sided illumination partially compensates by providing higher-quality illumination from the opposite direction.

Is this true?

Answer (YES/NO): NO